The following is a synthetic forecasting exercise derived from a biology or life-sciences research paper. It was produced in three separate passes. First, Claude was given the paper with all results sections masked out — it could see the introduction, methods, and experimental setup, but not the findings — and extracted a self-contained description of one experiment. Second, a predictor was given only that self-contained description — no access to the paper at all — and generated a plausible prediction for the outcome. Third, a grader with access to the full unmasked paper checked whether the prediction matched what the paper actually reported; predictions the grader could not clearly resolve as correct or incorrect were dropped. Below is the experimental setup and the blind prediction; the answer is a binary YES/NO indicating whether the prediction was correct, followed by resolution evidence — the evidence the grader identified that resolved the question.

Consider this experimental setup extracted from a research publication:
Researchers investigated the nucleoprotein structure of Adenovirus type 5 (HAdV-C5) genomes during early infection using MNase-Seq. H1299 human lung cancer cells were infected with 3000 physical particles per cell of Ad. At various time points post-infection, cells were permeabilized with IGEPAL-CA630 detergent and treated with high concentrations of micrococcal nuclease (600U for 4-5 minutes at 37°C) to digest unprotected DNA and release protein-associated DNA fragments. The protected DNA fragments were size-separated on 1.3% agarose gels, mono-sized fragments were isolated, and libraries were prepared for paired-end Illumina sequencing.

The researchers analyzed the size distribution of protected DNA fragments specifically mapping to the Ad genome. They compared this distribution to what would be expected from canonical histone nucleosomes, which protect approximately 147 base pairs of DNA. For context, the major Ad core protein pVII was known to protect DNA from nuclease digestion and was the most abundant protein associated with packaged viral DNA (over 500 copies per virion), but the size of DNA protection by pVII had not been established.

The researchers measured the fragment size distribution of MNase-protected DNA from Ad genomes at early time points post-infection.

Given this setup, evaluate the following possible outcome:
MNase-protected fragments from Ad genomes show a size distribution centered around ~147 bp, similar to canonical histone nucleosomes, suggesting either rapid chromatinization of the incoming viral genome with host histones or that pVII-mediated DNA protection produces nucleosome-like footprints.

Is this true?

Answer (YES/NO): NO